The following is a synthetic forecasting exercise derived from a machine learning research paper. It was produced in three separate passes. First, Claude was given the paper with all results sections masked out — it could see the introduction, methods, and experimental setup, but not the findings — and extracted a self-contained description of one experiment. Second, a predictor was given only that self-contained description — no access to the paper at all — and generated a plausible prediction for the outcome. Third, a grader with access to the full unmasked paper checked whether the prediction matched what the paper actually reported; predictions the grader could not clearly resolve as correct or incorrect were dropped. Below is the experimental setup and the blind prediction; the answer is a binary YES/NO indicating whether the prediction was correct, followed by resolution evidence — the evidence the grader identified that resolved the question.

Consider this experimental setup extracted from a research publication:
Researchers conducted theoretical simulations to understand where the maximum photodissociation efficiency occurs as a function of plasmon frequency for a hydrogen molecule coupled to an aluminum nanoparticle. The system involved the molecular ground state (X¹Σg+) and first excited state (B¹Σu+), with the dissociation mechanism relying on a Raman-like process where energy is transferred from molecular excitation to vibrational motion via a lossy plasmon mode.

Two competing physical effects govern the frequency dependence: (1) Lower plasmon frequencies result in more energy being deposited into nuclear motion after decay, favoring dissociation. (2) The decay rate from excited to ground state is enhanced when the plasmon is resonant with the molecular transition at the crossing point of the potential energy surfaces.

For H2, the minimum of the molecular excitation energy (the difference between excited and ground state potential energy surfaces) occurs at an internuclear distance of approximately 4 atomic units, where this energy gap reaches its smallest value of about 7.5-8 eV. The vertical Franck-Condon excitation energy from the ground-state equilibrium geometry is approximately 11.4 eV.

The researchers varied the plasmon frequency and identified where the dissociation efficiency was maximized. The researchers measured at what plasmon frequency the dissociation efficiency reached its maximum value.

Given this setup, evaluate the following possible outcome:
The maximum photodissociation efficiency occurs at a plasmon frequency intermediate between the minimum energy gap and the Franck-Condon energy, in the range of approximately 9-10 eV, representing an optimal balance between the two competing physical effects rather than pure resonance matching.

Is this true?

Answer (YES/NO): NO